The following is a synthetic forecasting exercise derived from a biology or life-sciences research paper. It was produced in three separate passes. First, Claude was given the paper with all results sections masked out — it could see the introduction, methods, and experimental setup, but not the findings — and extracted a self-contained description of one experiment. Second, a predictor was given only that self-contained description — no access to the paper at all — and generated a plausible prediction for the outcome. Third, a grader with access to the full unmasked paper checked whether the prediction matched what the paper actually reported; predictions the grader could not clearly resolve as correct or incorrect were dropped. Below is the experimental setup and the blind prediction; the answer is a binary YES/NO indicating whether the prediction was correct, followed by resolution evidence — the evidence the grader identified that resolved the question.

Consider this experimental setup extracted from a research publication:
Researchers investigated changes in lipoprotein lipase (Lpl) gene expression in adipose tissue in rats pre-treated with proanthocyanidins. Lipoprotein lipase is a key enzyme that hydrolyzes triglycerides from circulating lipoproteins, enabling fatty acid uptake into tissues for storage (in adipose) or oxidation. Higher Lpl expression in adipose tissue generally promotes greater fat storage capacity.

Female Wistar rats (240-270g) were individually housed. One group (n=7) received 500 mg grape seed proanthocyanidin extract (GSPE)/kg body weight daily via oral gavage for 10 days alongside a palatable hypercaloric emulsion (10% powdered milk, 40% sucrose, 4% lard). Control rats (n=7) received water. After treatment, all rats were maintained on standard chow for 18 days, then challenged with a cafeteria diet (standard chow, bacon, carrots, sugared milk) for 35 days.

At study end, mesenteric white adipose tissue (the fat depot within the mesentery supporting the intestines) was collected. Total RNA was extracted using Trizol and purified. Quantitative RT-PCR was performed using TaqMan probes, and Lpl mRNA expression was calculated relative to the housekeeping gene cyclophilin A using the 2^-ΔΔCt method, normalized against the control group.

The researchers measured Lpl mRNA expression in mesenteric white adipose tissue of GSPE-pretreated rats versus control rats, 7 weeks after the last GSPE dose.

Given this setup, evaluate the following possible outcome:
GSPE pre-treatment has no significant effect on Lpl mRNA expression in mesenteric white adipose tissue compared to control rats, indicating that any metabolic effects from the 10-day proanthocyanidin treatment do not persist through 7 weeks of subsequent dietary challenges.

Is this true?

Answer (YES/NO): NO